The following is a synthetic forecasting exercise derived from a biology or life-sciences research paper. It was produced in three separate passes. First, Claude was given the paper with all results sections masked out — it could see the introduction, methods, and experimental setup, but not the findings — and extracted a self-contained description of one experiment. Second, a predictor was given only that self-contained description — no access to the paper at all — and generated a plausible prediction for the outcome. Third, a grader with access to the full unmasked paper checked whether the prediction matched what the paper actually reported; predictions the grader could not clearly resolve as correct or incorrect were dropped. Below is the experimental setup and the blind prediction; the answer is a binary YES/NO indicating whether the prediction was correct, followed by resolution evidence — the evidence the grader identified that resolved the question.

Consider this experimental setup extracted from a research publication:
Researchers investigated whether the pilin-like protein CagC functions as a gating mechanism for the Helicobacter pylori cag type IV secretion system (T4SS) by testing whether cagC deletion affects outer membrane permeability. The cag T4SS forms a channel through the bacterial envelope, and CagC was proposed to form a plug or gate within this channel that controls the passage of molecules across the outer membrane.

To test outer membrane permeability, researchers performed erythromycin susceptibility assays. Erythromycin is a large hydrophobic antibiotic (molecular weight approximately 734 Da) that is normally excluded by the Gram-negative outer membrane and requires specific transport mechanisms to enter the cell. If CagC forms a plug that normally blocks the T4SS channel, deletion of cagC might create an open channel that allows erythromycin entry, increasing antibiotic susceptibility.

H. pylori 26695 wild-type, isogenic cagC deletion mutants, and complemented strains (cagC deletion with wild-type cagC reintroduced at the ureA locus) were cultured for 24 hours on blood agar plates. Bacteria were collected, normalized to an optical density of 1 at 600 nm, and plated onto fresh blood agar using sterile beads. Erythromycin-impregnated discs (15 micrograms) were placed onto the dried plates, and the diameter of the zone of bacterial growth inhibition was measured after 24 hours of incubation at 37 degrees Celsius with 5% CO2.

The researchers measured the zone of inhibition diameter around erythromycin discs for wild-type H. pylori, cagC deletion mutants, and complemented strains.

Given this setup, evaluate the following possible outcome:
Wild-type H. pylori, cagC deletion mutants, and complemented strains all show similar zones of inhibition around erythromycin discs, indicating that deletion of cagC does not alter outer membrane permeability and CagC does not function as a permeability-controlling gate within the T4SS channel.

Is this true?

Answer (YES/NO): NO